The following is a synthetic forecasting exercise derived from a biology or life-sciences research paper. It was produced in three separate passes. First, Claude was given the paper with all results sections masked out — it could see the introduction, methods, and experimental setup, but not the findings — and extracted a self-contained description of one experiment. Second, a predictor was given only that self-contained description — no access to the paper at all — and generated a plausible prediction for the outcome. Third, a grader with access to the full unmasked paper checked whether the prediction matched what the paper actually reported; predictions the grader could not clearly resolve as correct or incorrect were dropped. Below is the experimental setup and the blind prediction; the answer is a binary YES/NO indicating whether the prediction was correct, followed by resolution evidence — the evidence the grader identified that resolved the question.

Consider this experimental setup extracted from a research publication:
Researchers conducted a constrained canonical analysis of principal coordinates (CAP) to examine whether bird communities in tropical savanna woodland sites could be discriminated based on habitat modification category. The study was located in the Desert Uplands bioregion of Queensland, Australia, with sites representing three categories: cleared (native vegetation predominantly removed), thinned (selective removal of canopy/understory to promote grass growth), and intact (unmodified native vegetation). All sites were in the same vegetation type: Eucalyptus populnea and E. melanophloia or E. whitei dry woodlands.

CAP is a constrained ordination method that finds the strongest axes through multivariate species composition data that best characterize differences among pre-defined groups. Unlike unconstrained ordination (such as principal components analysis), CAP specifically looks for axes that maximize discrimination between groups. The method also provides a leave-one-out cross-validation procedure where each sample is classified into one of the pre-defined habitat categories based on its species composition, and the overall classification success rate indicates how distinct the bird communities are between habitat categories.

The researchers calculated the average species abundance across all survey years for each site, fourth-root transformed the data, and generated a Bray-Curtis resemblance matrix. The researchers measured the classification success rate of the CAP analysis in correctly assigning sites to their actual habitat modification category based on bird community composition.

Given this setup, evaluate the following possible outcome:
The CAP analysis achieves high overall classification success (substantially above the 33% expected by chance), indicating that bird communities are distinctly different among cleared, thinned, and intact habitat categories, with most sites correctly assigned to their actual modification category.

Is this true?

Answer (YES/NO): YES